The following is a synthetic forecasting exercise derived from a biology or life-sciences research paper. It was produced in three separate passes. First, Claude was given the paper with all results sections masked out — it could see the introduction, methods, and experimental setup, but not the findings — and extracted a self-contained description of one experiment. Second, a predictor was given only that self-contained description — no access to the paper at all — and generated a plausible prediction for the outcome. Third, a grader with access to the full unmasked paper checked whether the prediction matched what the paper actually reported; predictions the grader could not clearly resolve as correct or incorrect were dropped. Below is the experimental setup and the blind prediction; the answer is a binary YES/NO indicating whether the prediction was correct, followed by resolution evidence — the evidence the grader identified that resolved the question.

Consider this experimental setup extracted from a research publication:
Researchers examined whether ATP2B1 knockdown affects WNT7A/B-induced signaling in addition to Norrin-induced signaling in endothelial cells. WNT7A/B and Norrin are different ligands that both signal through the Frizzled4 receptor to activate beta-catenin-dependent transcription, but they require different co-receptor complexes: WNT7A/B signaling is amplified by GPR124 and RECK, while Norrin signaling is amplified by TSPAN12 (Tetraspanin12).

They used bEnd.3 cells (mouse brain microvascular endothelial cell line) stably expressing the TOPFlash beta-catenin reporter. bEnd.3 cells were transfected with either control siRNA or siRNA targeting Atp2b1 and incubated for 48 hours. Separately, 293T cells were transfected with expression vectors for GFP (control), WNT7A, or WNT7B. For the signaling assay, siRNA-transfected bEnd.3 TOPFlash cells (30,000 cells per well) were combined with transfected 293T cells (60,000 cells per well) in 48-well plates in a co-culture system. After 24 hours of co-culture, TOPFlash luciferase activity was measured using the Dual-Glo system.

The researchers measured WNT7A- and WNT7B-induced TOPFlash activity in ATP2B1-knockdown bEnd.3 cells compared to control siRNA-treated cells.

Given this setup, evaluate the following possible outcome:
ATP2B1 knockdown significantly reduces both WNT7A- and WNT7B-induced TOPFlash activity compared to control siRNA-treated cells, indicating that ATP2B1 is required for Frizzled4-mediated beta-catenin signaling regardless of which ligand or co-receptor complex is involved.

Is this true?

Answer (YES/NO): YES